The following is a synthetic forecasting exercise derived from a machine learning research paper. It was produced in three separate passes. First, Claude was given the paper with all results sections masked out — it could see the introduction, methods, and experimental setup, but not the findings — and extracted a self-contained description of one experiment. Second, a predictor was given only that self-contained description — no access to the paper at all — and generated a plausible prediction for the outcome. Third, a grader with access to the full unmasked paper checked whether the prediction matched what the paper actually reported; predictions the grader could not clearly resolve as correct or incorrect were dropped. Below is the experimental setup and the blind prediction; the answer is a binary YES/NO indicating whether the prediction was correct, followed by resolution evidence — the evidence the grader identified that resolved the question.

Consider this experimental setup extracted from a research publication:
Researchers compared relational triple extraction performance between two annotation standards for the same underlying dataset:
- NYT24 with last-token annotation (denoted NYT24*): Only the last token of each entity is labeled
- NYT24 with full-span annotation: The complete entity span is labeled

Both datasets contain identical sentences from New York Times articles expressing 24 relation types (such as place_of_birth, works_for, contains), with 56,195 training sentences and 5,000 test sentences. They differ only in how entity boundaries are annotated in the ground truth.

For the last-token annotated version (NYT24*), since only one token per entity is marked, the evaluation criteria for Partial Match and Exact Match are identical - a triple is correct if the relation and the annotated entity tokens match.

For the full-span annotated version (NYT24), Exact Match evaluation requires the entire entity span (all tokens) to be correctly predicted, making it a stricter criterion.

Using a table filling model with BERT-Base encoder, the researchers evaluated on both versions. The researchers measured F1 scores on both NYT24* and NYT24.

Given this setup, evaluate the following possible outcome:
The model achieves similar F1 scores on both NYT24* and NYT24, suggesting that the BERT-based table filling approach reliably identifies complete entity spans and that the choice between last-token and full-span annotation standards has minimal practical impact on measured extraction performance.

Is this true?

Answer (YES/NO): NO